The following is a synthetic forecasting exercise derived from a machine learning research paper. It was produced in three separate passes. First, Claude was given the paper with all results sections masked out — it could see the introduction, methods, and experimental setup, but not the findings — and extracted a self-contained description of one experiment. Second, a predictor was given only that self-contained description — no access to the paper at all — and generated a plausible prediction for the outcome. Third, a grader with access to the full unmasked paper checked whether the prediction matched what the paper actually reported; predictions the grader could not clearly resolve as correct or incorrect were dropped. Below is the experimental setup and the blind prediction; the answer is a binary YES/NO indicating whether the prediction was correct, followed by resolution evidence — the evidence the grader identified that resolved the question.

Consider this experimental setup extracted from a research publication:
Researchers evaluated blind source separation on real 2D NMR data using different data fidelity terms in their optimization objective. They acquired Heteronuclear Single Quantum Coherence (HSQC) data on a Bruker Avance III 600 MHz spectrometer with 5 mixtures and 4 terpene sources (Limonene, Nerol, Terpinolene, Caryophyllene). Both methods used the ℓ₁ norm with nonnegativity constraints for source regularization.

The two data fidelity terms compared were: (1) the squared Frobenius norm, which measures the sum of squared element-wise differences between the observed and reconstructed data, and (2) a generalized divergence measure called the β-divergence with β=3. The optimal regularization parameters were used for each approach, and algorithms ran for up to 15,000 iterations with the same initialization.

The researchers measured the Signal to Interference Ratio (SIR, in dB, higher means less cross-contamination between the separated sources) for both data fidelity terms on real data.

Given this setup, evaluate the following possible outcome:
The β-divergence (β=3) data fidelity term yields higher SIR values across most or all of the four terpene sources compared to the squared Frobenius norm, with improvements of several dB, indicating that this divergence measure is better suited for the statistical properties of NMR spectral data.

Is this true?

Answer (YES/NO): NO